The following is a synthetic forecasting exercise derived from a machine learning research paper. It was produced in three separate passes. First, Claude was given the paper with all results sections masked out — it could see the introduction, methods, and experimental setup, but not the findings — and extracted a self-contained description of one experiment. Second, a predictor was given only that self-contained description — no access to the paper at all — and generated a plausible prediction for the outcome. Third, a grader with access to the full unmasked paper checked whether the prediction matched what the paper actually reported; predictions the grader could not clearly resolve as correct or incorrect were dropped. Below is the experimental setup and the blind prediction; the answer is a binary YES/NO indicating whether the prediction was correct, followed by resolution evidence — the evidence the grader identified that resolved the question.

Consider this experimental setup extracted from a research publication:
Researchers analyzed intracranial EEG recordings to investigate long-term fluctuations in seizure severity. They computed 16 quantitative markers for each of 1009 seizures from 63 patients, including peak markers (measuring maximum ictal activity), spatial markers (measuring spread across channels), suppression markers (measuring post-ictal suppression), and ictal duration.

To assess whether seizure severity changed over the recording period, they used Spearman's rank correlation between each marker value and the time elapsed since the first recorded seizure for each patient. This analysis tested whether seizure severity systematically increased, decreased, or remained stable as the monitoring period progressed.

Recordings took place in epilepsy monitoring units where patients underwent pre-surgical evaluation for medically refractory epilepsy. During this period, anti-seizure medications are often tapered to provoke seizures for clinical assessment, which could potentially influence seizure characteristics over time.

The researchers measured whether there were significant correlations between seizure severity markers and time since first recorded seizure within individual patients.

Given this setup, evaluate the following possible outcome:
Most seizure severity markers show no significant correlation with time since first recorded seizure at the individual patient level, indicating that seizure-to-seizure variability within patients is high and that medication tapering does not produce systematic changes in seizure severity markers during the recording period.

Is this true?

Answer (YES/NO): NO